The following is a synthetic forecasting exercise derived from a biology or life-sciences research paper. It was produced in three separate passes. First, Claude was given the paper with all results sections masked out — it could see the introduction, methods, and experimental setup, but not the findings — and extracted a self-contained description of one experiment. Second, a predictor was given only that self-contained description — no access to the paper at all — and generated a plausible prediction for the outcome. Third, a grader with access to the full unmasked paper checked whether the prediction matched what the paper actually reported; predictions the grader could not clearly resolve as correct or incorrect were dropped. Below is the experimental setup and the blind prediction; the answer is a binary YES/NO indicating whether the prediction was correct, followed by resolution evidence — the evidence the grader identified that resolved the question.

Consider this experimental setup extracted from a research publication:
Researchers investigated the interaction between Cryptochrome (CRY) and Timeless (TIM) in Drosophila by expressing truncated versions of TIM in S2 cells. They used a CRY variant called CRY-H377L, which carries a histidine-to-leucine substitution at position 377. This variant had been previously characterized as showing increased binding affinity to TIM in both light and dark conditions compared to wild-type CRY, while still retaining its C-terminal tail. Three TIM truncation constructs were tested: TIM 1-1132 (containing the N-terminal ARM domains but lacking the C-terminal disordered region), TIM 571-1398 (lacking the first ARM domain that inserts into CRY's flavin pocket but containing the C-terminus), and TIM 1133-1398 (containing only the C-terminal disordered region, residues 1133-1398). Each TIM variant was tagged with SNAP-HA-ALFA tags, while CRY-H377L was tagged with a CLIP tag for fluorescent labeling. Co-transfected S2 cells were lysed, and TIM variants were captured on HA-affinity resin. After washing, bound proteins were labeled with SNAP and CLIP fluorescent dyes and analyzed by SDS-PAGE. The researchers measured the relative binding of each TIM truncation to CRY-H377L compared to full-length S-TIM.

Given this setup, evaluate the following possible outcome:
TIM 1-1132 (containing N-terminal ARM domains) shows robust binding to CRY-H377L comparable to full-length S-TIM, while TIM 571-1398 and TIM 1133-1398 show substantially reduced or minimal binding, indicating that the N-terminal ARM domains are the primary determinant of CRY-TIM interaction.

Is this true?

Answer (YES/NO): NO